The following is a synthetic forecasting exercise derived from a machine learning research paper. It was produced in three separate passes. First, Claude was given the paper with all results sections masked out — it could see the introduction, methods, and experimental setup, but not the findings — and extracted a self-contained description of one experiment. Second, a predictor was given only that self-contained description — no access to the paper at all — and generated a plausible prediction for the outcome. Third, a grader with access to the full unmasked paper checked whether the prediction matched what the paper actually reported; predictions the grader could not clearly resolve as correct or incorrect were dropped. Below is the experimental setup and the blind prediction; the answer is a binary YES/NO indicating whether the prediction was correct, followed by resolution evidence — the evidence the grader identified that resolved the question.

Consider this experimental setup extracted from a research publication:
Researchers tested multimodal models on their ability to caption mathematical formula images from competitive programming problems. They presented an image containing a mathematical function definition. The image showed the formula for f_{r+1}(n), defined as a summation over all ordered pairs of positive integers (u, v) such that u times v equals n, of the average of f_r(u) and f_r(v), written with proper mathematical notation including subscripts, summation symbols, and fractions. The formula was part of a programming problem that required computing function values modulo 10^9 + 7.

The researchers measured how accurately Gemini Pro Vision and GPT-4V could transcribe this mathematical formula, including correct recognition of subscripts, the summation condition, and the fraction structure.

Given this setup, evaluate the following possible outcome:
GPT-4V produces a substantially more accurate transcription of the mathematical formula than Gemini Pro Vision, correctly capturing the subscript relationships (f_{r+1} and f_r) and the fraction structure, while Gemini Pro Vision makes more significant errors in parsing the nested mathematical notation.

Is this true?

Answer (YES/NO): YES